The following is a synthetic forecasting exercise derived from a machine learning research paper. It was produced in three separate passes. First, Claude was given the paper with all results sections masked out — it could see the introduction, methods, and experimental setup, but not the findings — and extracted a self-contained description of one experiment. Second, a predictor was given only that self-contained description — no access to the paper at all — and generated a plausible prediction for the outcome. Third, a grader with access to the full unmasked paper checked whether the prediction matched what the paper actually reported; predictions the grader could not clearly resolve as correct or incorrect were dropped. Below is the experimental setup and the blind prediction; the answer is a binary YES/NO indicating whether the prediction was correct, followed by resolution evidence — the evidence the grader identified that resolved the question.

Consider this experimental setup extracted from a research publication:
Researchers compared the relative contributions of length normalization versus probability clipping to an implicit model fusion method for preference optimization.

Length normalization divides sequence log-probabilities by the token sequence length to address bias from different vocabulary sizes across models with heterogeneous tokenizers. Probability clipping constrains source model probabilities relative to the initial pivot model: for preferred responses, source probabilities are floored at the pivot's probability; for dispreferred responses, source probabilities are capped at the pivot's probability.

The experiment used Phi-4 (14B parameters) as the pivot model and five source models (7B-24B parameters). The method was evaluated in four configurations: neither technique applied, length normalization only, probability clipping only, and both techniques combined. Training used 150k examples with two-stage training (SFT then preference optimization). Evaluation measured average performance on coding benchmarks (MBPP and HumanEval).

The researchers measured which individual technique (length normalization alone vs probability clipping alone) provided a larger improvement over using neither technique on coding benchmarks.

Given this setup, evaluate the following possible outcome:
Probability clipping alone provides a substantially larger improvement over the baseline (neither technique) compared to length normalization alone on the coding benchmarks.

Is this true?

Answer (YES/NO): NO